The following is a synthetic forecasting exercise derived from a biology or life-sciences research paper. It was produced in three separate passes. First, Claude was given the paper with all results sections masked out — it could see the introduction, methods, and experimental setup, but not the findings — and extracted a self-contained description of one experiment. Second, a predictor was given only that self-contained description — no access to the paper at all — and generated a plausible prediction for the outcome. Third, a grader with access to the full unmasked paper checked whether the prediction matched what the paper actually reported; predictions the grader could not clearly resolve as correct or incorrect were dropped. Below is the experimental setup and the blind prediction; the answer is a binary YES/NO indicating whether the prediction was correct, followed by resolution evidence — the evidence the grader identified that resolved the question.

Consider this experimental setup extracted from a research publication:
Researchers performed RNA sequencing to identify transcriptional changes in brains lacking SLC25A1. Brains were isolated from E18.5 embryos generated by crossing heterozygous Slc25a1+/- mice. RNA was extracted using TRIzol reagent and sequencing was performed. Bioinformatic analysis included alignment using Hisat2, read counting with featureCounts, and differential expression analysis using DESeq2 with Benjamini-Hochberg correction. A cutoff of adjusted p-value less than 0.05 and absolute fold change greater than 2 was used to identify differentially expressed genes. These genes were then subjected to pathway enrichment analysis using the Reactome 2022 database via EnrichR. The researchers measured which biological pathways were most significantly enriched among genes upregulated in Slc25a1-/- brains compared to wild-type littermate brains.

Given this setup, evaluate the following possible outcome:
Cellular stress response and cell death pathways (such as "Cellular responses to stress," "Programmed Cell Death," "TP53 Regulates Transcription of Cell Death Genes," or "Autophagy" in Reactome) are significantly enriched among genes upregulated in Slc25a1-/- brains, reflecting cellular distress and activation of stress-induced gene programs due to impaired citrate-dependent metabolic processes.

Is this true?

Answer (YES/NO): NO